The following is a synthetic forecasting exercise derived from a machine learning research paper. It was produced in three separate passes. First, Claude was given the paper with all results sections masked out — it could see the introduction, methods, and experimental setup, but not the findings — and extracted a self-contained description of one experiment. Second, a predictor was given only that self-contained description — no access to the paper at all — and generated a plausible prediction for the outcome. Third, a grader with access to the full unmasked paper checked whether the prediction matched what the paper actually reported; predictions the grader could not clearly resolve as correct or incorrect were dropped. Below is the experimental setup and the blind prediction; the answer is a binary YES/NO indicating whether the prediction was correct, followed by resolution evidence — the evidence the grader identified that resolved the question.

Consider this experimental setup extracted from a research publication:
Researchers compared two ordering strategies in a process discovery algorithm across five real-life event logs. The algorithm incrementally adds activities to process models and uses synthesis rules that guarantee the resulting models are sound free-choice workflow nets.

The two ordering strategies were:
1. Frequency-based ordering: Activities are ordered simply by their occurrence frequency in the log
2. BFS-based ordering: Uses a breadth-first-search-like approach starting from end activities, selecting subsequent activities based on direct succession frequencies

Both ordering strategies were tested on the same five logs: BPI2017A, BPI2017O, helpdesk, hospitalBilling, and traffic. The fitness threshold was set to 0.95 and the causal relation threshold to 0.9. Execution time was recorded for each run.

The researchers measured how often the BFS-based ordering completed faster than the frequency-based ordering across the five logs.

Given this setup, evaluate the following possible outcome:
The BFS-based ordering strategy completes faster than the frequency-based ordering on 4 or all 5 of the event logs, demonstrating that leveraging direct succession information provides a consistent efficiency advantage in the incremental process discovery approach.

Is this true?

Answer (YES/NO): YES